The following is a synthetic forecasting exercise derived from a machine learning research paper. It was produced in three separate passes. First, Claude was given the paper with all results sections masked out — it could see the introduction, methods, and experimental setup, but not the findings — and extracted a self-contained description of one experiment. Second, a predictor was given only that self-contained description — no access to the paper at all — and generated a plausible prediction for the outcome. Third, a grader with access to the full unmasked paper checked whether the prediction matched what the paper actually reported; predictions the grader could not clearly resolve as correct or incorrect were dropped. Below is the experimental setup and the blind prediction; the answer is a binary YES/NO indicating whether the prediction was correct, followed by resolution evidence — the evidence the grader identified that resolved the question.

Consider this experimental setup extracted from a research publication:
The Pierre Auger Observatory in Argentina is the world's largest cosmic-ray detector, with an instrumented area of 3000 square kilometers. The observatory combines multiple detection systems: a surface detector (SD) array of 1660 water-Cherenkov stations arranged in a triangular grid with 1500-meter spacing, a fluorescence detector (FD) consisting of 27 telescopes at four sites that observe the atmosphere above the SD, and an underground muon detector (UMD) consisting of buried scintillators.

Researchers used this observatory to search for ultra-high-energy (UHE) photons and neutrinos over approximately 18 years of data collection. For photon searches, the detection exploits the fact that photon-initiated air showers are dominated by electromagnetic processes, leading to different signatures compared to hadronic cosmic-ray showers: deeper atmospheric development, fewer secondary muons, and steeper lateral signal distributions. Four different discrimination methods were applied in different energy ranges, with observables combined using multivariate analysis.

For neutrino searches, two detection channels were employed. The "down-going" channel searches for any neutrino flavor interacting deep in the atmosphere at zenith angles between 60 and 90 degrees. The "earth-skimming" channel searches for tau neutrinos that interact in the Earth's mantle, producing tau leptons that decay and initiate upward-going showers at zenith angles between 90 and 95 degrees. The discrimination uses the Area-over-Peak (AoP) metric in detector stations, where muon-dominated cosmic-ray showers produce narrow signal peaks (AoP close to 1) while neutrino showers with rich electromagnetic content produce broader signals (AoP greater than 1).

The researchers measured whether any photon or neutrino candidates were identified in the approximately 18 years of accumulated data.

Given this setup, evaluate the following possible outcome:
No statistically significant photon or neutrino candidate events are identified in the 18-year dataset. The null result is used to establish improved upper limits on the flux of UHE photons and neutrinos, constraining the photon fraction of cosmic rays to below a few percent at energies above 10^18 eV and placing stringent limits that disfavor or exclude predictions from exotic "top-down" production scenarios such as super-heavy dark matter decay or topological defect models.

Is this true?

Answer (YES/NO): NO